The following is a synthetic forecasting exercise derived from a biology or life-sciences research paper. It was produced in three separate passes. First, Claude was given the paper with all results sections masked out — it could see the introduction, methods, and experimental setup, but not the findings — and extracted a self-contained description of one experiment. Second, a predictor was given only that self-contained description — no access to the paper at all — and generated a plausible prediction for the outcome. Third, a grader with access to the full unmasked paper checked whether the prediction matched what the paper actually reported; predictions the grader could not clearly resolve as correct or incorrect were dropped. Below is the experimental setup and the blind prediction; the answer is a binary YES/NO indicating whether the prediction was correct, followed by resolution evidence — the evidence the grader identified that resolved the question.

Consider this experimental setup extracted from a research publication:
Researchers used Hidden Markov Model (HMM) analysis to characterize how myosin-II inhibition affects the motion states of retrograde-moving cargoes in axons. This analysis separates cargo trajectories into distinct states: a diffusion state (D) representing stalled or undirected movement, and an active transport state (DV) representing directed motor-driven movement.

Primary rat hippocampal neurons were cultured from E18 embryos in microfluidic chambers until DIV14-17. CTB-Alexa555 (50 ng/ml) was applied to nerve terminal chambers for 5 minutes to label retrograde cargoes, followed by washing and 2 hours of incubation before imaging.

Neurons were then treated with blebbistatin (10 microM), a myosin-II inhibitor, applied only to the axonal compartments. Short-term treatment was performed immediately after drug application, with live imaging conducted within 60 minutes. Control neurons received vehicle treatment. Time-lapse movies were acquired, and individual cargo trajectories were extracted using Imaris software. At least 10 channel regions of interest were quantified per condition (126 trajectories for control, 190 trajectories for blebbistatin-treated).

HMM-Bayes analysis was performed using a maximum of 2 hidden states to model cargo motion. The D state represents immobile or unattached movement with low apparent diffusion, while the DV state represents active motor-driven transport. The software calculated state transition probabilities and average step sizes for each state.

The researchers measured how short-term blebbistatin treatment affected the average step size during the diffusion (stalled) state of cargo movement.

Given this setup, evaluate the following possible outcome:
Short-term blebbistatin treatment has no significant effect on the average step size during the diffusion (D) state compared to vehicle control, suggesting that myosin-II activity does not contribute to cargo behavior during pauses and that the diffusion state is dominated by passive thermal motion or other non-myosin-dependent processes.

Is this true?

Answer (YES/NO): NO